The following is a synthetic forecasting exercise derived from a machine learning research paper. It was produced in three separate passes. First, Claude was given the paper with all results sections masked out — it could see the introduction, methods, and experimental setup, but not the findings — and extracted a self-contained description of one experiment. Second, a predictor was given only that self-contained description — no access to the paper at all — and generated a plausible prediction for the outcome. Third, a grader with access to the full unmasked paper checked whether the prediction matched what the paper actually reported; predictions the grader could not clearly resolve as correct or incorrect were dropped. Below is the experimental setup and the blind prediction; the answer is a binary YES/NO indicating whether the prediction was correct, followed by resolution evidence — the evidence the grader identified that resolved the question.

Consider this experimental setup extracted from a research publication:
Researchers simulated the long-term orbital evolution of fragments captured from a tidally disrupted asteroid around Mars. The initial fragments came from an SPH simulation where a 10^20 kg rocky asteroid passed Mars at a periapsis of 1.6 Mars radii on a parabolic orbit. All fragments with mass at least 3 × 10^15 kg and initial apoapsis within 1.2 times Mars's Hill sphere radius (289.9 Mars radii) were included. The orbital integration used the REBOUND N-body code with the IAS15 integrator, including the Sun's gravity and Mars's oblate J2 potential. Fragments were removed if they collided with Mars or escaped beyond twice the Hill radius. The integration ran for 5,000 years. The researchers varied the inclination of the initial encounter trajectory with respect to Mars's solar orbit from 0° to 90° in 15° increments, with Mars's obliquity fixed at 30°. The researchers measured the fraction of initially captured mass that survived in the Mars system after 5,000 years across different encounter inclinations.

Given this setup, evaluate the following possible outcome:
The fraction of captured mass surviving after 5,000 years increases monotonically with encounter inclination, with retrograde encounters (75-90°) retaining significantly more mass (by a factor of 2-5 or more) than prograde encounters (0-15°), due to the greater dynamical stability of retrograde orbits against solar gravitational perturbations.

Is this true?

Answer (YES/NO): NO